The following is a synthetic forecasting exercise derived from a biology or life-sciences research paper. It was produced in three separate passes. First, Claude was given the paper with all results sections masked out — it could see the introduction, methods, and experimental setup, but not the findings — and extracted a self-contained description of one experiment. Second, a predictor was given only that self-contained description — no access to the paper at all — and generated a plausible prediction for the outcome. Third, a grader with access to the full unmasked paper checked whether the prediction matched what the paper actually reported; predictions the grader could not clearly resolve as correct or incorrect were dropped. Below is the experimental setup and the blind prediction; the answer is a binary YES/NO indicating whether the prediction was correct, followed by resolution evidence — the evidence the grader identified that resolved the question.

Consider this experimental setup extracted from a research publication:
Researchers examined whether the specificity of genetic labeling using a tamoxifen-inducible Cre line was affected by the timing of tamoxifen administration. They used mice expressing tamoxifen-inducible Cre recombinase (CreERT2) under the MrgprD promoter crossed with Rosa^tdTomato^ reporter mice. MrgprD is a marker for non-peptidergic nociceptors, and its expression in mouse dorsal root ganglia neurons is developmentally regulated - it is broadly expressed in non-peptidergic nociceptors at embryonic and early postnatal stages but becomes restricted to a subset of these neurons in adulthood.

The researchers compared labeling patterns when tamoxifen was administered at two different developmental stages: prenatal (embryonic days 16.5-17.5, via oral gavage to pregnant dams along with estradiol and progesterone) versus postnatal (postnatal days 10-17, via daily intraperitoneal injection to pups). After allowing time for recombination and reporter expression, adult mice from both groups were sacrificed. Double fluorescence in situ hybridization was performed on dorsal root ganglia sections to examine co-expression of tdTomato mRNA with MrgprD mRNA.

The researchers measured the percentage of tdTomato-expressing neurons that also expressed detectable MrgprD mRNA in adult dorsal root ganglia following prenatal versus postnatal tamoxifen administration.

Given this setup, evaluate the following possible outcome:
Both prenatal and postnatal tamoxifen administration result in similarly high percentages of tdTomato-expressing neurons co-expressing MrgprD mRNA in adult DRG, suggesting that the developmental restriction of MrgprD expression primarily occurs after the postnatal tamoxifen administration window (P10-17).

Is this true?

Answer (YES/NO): NO